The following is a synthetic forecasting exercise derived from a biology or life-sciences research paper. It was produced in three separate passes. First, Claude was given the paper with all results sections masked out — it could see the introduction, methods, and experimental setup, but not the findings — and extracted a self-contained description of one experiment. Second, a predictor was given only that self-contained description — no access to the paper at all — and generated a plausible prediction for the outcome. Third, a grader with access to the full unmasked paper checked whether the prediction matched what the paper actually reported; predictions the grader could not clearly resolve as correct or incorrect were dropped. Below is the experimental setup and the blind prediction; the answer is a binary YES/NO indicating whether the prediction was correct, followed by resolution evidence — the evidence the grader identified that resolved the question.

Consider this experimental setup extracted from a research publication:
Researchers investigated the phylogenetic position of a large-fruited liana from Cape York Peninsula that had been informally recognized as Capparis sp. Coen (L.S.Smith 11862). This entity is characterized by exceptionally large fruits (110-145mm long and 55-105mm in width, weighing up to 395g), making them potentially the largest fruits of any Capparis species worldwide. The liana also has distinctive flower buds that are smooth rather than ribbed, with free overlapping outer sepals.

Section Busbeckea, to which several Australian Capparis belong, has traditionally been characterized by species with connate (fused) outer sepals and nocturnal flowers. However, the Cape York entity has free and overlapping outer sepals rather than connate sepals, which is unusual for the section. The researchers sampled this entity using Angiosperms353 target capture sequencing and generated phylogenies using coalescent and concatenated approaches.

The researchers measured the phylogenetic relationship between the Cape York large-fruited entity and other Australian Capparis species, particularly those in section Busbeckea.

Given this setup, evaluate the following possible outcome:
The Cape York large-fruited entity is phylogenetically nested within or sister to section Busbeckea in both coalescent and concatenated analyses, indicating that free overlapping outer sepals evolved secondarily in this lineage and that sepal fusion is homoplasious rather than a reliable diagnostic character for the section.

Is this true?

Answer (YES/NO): YES